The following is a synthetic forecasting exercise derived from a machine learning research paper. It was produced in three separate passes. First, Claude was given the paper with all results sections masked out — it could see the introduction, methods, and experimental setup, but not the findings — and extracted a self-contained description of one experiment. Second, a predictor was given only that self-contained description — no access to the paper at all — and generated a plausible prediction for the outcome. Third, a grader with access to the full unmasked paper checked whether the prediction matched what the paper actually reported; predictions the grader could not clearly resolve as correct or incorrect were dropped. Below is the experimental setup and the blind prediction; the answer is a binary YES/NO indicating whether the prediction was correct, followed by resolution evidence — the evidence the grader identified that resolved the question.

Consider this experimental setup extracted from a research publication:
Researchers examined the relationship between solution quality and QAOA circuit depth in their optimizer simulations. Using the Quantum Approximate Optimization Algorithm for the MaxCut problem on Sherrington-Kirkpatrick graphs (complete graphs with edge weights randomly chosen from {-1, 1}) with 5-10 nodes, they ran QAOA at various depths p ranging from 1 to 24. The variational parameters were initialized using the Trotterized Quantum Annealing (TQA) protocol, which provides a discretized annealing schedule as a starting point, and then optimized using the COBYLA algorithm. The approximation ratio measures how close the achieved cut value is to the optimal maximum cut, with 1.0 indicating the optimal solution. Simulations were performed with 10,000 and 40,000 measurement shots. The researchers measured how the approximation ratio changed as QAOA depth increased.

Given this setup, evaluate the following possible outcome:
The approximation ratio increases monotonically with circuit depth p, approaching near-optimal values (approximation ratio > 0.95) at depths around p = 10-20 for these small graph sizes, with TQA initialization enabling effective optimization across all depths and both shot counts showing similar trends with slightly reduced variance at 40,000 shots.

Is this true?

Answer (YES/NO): NO